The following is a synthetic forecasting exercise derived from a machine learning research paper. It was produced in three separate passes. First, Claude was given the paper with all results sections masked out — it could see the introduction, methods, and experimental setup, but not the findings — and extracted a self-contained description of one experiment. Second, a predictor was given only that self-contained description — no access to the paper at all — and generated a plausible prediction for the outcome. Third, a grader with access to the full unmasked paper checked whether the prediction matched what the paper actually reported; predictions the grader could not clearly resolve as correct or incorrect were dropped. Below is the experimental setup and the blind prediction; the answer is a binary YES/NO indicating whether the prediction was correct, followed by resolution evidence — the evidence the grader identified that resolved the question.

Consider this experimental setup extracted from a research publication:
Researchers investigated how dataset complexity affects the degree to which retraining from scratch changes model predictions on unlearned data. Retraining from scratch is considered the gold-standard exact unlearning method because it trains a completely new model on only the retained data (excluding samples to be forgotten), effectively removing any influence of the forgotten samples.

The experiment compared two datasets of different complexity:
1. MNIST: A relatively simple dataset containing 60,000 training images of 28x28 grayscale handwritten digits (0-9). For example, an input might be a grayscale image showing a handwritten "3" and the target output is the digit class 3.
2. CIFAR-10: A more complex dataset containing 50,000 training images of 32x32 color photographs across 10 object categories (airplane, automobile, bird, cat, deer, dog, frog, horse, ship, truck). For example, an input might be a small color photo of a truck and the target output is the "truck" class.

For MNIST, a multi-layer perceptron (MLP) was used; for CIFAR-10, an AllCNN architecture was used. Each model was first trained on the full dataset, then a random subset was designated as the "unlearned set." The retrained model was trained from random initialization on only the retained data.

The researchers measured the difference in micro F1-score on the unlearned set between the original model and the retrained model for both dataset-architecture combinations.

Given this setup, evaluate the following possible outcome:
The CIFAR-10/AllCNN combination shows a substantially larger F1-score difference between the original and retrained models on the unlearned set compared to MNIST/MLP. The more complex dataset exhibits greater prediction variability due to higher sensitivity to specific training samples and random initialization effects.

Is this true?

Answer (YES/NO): YES